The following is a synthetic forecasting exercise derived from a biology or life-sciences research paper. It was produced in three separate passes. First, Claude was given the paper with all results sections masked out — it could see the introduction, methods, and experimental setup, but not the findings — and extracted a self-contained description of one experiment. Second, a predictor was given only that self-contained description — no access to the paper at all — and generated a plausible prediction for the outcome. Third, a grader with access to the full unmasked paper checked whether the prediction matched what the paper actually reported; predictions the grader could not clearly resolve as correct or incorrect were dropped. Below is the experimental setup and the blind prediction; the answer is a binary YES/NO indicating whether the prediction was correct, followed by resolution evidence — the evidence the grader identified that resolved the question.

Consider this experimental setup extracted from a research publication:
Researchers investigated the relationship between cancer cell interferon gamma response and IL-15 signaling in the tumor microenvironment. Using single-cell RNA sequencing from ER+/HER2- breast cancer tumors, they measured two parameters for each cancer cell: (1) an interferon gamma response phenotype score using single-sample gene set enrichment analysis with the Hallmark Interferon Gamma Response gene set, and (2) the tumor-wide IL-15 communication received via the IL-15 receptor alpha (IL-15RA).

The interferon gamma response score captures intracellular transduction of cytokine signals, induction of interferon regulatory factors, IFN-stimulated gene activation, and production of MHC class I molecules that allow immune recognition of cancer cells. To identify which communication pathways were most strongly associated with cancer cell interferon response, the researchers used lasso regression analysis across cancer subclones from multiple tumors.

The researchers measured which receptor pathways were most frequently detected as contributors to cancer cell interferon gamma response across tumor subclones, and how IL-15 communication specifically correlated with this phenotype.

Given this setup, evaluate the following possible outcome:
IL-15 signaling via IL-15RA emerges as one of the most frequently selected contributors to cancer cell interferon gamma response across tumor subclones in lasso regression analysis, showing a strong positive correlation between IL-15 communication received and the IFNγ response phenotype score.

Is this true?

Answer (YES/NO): YES